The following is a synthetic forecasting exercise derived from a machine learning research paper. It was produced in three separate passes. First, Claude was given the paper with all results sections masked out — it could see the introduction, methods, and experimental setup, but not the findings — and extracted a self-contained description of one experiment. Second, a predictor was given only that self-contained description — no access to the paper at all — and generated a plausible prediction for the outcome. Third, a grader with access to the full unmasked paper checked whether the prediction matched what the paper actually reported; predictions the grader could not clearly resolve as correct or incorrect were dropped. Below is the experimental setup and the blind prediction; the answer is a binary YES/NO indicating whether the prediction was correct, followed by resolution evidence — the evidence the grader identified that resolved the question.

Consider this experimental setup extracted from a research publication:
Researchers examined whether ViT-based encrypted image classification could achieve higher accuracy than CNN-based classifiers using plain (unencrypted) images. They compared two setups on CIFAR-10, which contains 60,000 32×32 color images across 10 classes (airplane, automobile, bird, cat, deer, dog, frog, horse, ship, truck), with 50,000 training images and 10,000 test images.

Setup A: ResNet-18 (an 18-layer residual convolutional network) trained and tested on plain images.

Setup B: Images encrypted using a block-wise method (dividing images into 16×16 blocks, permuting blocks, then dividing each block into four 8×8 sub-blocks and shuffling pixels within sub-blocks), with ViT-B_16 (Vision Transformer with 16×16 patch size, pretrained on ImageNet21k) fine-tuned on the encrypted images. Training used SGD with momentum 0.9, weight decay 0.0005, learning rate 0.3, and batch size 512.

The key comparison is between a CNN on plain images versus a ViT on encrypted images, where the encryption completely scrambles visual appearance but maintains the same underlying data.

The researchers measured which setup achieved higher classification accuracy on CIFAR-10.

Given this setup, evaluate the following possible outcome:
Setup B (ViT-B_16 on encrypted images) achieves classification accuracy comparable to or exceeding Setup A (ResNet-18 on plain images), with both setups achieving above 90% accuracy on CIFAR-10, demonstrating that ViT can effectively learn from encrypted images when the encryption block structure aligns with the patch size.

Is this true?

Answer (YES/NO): YES